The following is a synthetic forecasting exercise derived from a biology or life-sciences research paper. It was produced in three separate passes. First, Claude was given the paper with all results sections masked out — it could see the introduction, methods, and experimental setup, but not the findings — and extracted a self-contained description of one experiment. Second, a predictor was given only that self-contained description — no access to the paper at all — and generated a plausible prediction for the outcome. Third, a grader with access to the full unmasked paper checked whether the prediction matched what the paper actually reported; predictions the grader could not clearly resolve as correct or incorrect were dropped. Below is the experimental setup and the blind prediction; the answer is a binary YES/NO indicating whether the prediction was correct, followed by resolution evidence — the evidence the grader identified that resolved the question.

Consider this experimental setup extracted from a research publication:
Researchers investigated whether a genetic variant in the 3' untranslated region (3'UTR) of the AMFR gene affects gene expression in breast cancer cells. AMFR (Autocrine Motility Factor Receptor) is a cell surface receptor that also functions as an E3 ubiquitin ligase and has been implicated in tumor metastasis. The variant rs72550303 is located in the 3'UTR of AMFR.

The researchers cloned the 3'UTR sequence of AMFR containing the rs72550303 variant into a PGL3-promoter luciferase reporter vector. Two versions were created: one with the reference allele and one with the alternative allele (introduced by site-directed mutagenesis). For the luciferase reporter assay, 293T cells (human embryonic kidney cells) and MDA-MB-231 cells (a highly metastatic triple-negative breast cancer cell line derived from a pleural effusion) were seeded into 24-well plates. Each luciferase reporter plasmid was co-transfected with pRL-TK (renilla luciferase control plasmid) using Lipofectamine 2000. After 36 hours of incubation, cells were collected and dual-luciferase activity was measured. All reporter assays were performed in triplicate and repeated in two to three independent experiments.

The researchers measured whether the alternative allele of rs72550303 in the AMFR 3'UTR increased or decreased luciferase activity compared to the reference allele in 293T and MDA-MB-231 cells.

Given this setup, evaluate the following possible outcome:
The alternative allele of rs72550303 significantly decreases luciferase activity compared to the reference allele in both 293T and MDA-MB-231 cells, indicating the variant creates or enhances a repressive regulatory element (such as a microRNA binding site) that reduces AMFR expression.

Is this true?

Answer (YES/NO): NO